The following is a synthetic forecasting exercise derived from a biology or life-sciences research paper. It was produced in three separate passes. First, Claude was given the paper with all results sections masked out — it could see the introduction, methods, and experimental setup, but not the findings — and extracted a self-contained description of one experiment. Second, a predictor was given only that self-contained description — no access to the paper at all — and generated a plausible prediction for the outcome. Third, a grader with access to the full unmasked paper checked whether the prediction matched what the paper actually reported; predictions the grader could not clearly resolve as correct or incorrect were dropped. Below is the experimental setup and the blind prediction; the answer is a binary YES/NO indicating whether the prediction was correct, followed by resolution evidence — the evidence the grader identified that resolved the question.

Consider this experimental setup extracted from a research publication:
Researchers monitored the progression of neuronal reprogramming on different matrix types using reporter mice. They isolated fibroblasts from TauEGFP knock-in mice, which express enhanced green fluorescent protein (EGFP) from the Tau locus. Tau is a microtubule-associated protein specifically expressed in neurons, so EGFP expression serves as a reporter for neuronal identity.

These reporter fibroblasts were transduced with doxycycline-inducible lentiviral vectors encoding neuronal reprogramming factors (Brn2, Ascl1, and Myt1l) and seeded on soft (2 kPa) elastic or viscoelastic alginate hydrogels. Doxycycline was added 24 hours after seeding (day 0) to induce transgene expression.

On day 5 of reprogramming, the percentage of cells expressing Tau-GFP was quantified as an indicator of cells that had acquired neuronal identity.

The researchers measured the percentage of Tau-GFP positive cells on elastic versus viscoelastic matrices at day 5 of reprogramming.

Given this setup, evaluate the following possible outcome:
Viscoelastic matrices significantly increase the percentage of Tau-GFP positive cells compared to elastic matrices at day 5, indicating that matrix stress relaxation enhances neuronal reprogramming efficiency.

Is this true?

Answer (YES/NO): YES